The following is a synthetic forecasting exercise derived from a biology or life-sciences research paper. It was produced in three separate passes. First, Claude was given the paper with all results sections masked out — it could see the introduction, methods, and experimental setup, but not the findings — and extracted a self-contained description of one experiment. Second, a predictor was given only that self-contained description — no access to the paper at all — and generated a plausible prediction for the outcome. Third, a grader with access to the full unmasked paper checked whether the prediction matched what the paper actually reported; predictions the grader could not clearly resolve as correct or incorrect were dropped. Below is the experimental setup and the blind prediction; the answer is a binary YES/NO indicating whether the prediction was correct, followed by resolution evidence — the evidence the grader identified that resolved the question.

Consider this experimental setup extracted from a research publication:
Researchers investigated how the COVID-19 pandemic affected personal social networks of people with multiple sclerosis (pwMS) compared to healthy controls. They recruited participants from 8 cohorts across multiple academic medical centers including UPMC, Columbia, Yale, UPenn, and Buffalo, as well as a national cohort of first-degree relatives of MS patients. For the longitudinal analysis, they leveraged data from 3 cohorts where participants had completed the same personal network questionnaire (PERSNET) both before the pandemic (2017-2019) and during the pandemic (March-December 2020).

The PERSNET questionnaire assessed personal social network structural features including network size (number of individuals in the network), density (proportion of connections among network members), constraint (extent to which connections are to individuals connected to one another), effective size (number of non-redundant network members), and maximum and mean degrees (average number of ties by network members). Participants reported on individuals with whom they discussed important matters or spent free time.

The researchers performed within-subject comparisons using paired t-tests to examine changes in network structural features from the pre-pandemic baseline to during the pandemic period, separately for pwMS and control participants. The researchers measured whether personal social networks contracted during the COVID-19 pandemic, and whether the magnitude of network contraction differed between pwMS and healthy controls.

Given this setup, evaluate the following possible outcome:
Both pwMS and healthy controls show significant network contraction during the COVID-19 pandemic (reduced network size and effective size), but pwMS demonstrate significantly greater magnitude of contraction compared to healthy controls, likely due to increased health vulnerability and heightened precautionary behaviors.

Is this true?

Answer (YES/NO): NO